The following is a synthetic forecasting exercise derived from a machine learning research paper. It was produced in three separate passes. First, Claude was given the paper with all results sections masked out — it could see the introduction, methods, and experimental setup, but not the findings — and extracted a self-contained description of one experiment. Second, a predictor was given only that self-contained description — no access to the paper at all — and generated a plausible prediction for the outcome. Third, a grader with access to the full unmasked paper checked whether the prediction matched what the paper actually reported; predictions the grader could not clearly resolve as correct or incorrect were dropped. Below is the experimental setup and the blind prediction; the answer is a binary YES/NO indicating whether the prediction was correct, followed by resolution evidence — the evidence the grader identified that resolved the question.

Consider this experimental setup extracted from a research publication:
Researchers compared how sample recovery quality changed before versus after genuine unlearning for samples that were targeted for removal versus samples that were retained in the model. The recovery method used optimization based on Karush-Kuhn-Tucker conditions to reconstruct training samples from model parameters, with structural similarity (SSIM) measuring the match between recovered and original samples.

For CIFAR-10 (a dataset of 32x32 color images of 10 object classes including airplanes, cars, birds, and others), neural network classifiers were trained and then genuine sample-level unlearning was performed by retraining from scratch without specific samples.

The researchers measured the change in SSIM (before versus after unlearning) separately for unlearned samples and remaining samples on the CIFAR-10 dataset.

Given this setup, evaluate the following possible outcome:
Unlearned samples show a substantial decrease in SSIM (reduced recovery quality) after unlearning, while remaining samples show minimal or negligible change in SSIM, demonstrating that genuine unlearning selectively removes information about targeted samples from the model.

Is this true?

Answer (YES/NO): YES